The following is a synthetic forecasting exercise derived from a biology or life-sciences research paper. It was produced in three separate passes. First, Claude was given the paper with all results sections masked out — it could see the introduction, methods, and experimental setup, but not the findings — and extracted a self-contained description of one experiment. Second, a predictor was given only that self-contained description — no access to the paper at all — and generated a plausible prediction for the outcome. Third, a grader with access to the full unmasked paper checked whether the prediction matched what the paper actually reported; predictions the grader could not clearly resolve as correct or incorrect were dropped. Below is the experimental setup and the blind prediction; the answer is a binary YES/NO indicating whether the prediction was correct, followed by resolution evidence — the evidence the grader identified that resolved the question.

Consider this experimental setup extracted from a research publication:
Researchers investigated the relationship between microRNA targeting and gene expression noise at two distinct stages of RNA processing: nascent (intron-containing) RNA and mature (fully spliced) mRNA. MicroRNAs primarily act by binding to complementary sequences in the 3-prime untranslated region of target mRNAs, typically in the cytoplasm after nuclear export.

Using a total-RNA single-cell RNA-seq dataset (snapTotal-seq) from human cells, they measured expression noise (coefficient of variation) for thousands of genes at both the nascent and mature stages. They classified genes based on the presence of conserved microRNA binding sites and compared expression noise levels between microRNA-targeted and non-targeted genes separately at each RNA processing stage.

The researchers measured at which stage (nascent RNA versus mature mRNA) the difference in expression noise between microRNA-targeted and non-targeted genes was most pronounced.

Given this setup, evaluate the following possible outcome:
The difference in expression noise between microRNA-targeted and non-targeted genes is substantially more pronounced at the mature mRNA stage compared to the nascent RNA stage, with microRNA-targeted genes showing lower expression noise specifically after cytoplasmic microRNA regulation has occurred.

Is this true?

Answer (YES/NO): YES